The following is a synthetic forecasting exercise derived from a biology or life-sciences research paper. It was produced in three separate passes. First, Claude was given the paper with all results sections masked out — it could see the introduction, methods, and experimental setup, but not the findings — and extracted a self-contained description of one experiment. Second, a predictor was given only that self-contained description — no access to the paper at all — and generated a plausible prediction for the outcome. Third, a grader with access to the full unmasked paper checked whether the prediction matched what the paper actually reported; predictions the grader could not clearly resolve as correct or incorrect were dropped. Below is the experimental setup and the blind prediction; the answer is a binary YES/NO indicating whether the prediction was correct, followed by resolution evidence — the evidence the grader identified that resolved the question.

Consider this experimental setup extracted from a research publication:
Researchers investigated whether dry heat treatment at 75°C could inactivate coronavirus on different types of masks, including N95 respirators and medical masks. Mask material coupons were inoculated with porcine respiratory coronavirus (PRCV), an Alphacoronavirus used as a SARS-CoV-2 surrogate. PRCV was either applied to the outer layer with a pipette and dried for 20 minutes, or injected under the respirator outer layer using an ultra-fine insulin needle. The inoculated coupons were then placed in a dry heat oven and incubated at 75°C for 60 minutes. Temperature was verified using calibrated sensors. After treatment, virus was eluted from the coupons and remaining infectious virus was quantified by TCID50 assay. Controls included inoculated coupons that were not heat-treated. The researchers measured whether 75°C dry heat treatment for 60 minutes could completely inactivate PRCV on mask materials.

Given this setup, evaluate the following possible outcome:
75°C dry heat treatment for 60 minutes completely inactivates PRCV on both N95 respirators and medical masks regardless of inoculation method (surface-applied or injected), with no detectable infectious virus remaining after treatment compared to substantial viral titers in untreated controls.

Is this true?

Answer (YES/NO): NO